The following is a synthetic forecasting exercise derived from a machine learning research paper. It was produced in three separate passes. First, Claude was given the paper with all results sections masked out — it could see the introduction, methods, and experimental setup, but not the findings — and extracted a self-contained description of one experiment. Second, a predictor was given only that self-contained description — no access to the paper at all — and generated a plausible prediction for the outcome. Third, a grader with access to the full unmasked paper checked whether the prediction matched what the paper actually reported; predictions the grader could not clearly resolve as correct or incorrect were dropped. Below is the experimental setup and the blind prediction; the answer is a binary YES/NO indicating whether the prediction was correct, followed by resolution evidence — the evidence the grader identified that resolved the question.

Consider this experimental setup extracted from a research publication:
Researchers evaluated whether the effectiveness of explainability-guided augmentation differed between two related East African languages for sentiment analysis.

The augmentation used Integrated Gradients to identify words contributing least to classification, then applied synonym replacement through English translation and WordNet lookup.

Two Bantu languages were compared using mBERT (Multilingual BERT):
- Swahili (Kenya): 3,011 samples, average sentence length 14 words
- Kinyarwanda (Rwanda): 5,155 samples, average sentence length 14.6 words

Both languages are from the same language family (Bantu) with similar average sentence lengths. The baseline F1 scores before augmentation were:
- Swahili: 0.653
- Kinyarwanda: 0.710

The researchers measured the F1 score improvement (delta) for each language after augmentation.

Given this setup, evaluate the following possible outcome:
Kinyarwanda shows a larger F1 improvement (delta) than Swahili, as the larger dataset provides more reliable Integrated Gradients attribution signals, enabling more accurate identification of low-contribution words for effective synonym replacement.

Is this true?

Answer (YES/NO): YES